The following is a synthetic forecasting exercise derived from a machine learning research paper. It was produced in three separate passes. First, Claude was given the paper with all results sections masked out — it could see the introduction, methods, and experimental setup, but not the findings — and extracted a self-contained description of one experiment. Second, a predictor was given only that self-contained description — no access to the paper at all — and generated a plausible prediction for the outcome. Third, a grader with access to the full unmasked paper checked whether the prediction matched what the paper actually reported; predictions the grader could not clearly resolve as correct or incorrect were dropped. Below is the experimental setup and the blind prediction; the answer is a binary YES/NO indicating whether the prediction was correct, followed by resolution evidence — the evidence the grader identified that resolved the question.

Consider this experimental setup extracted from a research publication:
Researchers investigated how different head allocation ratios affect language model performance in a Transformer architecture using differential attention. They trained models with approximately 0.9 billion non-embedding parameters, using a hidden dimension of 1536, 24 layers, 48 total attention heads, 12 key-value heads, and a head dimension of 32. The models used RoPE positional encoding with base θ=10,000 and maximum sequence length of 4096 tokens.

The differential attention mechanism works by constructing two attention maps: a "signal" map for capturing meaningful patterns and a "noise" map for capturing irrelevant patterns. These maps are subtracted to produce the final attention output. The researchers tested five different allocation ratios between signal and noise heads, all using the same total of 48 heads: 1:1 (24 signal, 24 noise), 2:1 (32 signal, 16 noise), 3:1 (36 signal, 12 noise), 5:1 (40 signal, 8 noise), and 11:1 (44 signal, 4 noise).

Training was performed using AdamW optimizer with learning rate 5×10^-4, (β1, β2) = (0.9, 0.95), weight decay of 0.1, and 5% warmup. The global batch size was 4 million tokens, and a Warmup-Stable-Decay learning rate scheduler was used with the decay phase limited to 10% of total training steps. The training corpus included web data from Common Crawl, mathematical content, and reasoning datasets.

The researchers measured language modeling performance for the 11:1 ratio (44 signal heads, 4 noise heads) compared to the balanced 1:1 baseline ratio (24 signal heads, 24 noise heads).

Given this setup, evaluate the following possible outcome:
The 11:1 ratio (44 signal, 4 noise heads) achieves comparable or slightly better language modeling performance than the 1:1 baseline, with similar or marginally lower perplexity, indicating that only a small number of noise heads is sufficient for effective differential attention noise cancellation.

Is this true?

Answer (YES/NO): NO